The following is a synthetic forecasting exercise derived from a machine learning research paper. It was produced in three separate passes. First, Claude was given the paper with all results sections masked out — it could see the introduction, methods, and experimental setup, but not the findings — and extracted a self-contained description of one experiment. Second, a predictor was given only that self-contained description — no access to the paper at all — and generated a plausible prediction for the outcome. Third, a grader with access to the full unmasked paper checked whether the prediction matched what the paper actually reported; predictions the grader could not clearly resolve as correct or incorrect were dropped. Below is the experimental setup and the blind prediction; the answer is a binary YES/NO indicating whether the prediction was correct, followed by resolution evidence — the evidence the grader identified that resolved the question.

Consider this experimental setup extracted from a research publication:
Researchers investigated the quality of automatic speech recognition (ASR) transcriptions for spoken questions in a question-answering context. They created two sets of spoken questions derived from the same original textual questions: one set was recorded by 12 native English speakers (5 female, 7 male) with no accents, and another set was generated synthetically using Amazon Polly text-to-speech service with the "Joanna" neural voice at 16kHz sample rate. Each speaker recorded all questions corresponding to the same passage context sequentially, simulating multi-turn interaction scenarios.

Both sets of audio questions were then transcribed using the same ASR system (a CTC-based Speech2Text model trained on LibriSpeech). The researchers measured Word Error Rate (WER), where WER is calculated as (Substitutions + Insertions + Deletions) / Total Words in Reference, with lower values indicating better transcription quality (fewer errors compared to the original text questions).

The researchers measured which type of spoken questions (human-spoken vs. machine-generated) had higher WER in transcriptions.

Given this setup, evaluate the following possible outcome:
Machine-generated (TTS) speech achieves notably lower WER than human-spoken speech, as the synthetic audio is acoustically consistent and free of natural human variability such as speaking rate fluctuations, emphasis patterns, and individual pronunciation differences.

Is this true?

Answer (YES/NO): YES